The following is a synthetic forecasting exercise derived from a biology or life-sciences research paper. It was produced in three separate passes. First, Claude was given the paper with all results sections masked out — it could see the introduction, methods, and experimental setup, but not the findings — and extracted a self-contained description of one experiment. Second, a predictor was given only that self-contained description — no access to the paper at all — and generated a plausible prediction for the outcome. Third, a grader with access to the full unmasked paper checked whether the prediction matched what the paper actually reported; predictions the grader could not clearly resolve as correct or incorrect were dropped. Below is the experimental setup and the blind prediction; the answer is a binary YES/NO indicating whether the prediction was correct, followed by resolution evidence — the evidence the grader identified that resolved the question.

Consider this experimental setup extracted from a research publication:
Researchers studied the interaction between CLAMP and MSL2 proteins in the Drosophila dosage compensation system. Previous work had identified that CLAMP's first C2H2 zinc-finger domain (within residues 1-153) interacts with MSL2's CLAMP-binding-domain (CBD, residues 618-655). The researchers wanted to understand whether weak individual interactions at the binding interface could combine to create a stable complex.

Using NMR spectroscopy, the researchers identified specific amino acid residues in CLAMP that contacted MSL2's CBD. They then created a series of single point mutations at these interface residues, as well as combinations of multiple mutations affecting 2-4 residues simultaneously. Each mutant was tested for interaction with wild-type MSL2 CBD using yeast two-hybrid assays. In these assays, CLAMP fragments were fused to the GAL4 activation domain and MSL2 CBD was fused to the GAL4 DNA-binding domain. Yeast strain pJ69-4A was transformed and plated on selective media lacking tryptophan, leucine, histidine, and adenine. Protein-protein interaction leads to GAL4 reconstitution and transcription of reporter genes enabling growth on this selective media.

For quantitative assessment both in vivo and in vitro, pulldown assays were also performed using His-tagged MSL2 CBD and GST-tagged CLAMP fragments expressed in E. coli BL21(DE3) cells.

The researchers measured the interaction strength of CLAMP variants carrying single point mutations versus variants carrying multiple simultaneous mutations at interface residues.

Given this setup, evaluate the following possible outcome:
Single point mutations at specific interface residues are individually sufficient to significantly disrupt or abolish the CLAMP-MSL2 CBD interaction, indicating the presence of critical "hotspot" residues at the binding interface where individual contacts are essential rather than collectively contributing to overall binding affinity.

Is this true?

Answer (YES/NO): NO